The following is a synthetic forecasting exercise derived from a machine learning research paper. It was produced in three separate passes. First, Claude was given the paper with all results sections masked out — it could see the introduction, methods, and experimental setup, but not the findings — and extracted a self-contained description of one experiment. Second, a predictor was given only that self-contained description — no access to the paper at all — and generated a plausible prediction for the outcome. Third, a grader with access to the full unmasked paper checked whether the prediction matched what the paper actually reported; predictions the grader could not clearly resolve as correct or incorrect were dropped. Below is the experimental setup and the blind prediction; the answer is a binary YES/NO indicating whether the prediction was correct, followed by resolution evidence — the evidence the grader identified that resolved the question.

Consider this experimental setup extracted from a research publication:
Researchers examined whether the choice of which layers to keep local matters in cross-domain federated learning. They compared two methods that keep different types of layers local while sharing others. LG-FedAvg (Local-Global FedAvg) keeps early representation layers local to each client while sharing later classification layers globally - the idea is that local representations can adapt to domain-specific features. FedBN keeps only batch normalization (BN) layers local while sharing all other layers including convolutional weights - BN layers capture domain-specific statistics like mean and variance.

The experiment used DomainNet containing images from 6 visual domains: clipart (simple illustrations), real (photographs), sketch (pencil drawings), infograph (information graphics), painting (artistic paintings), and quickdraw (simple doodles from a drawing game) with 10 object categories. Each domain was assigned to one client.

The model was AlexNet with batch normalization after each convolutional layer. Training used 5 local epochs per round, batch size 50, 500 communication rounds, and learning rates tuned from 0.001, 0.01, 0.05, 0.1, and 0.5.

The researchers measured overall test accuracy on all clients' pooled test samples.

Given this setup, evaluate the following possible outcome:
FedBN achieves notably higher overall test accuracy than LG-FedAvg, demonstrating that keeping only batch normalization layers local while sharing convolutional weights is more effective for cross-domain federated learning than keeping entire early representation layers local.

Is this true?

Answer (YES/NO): YES